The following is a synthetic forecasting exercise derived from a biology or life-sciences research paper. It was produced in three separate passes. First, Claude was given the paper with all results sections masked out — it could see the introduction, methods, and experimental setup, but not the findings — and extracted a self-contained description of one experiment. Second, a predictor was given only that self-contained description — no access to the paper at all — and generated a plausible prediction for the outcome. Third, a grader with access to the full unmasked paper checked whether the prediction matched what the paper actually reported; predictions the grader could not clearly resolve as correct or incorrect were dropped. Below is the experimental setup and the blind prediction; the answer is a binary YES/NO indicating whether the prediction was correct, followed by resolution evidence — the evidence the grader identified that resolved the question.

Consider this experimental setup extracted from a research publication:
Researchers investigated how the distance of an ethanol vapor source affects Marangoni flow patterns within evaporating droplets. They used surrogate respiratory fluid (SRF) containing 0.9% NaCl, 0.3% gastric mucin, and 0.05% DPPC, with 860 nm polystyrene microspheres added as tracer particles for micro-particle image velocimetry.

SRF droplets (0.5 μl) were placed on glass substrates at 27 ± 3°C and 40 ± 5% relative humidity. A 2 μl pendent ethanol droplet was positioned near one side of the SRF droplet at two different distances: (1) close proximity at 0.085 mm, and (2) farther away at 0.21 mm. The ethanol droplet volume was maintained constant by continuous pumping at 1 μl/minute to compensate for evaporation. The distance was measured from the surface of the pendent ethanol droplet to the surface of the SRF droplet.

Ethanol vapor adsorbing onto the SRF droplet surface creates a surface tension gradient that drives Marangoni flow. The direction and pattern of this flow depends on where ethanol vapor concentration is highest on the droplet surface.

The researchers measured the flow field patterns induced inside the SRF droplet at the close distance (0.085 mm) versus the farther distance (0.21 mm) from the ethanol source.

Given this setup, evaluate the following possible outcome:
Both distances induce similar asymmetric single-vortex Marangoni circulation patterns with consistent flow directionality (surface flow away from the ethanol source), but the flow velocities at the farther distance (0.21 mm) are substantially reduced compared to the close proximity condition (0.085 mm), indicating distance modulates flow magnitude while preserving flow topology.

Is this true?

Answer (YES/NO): YES